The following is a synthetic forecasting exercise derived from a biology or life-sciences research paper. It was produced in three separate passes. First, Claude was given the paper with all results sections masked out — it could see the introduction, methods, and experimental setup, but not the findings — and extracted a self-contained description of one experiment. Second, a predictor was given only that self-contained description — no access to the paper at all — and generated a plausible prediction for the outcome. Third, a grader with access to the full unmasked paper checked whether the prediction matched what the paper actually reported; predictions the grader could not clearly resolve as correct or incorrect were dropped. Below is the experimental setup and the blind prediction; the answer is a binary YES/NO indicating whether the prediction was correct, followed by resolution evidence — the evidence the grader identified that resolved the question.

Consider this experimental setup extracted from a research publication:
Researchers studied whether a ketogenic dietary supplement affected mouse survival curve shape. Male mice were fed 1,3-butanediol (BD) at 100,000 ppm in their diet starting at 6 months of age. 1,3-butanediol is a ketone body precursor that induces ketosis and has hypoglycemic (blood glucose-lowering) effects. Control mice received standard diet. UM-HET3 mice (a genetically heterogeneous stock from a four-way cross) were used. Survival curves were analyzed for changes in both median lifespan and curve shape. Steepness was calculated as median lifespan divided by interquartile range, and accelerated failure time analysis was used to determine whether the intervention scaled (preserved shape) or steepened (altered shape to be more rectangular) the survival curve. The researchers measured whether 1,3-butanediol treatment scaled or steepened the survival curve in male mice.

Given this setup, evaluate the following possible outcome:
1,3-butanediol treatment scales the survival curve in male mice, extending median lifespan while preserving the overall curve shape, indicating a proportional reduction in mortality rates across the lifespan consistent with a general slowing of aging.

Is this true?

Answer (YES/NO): NO